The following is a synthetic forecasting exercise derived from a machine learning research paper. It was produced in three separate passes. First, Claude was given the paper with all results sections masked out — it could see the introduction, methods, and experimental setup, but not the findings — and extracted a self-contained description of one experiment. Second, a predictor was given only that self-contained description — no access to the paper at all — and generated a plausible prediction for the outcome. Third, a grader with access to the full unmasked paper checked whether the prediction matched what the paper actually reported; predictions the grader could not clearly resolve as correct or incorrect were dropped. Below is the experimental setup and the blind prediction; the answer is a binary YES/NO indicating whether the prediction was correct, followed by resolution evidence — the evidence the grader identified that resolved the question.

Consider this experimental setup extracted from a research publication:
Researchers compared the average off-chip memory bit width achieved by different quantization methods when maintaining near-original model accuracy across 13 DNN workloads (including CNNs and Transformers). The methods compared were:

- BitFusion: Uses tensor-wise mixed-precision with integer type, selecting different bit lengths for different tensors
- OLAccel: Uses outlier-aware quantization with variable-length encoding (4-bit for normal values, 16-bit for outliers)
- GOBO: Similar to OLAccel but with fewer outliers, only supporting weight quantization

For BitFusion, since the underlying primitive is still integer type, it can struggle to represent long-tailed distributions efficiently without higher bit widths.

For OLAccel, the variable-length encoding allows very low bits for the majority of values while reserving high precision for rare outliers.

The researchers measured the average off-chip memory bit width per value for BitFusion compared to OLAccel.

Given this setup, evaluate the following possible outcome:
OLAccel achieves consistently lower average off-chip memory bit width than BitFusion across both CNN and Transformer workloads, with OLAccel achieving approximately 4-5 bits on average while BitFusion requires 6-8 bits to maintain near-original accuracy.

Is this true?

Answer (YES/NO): NO